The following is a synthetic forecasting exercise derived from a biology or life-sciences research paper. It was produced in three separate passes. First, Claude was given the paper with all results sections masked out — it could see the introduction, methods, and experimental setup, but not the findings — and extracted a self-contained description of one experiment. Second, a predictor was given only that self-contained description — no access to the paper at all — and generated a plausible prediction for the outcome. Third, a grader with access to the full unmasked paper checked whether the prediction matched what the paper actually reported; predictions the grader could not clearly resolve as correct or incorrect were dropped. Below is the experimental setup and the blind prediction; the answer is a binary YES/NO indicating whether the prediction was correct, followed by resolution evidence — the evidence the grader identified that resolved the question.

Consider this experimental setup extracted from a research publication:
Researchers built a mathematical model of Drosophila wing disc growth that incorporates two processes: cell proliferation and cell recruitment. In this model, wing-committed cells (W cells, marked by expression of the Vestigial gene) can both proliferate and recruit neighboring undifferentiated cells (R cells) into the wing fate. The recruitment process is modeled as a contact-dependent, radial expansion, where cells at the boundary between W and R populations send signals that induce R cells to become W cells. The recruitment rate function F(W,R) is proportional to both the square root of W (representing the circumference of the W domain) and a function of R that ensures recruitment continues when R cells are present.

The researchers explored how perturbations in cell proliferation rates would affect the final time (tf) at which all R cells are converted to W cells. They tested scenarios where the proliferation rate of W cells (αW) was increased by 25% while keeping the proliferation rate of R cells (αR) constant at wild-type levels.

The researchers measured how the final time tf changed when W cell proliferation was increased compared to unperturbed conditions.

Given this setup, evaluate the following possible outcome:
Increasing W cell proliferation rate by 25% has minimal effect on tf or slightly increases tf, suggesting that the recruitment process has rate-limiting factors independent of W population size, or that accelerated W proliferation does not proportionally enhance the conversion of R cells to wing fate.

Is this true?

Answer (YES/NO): NO